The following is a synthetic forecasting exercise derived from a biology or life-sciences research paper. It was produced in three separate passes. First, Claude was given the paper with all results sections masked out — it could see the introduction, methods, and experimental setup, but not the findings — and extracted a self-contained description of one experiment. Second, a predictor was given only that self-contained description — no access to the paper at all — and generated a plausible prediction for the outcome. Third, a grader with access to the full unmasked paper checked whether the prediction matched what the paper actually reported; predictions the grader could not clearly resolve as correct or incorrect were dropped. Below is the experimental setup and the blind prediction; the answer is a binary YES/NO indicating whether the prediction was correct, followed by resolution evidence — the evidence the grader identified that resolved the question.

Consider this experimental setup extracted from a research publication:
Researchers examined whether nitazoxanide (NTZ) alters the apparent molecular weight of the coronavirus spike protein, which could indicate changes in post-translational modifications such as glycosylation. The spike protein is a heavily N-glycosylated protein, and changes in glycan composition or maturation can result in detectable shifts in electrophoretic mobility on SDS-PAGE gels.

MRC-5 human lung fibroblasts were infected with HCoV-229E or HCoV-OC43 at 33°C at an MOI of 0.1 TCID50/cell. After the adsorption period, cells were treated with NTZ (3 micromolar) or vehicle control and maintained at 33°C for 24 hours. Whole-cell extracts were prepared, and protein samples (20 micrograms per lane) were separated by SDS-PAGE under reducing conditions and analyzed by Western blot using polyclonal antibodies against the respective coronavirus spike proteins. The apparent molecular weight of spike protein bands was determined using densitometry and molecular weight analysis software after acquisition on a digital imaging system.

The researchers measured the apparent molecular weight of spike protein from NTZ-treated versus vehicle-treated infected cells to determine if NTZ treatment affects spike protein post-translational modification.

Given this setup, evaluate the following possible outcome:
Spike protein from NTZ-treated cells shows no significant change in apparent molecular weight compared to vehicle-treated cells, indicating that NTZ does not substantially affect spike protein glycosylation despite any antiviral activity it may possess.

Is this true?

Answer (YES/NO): NO